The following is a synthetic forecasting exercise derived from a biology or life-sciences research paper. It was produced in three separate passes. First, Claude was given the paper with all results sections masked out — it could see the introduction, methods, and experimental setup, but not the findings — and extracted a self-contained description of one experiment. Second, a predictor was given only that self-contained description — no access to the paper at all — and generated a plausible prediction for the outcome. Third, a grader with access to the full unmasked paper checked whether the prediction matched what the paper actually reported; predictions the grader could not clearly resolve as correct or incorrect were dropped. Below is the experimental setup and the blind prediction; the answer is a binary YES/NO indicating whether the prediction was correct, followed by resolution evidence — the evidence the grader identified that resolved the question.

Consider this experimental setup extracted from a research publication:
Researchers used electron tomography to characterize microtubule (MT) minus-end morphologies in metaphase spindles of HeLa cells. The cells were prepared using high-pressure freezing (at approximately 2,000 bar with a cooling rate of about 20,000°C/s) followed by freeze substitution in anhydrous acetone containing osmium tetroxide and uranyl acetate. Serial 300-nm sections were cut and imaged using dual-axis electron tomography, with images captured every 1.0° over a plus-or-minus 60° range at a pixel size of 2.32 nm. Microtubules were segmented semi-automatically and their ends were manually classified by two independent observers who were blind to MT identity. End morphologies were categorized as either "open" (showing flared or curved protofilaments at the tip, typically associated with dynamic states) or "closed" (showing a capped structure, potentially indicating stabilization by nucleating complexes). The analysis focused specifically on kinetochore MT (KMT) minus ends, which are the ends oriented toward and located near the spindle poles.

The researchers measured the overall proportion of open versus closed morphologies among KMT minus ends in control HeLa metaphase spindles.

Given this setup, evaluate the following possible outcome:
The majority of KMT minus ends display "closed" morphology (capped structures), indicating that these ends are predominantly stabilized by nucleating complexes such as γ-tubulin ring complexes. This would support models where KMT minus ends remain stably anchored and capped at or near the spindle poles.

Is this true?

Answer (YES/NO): NO